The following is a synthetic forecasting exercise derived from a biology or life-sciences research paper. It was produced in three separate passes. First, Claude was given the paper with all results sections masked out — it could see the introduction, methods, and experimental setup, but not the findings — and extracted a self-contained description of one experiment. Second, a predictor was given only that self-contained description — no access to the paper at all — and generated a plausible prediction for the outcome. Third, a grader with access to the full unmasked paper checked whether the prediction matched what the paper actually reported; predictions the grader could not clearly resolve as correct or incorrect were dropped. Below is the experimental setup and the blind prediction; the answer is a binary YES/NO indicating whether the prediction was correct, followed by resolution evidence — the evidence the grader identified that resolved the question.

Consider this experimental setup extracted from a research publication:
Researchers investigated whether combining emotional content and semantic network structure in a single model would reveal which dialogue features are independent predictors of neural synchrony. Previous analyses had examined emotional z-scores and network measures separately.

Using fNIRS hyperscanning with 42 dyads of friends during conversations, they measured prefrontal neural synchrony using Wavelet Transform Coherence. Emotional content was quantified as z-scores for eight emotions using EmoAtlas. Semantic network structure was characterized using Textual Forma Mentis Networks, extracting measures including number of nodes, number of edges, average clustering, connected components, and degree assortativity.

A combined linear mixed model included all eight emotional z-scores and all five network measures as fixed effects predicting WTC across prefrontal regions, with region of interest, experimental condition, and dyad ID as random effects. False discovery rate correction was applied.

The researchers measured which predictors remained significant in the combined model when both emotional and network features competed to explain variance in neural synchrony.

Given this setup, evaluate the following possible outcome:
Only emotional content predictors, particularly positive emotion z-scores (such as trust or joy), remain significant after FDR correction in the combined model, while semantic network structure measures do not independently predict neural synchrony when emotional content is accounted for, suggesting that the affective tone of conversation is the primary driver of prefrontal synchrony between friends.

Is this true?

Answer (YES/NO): NO